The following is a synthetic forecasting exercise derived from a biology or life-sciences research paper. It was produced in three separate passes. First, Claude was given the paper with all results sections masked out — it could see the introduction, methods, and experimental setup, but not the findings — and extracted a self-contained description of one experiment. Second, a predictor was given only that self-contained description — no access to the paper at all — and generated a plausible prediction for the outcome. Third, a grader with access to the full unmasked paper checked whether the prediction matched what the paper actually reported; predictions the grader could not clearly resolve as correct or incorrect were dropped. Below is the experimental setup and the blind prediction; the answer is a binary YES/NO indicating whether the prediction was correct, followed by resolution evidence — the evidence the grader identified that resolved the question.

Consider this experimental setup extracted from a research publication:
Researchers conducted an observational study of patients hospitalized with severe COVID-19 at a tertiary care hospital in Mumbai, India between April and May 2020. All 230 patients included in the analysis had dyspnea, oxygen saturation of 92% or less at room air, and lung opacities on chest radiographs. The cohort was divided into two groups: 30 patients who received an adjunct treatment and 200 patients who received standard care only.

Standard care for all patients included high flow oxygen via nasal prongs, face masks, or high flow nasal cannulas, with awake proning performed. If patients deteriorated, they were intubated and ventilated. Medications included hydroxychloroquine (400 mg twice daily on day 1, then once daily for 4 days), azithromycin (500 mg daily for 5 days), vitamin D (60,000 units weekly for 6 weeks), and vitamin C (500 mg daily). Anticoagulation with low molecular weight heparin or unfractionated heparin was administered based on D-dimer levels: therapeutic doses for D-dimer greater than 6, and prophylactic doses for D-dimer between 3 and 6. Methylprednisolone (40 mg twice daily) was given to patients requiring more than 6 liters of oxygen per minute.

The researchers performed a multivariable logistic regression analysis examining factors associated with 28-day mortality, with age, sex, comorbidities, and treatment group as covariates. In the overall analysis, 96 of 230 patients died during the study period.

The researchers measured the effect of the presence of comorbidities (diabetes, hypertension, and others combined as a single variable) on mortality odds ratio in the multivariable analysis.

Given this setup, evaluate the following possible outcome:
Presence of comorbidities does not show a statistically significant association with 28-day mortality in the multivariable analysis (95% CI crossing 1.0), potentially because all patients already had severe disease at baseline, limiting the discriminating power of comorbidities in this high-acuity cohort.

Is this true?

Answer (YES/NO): YES